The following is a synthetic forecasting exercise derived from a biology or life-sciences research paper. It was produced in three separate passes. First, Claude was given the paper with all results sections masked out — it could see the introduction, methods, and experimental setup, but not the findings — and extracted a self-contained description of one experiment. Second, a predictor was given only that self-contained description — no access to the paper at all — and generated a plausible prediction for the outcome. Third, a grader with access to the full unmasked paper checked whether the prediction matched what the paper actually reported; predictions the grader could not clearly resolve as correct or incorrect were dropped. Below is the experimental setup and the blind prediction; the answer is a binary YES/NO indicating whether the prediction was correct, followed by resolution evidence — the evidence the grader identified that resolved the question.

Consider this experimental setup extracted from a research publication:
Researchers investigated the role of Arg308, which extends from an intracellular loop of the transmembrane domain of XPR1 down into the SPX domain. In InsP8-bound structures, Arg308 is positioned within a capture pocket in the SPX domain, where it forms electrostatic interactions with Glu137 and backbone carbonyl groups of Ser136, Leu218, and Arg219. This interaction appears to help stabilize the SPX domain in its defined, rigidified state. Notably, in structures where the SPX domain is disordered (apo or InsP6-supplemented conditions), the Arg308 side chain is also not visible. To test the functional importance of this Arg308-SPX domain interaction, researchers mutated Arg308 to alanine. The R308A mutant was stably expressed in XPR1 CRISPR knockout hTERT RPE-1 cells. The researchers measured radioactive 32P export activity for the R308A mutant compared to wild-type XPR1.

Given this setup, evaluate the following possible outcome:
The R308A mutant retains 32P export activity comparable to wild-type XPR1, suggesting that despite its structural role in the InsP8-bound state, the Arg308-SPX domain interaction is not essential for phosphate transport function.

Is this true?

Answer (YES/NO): NO